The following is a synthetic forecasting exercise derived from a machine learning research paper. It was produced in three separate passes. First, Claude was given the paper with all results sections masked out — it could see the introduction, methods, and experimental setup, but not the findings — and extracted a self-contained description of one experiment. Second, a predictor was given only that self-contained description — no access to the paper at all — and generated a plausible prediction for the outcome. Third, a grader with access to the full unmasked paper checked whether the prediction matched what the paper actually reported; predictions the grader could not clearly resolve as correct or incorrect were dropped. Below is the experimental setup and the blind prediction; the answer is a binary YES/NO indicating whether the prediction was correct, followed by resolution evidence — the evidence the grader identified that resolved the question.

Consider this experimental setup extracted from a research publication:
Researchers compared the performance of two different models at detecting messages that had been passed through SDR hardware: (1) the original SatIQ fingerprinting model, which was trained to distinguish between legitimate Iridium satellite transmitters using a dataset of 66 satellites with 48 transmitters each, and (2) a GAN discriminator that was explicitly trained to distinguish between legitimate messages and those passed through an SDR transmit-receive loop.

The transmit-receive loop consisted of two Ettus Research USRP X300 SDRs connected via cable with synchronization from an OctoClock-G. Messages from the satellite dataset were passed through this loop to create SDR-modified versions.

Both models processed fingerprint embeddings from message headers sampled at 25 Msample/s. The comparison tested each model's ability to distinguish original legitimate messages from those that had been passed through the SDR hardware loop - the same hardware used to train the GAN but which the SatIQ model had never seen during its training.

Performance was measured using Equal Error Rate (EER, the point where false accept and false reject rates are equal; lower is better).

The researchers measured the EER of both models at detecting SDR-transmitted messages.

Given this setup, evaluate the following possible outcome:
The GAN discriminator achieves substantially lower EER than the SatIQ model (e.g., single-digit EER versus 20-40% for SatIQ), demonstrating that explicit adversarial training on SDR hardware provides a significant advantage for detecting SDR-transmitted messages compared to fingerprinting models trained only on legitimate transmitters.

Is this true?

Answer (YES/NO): YES